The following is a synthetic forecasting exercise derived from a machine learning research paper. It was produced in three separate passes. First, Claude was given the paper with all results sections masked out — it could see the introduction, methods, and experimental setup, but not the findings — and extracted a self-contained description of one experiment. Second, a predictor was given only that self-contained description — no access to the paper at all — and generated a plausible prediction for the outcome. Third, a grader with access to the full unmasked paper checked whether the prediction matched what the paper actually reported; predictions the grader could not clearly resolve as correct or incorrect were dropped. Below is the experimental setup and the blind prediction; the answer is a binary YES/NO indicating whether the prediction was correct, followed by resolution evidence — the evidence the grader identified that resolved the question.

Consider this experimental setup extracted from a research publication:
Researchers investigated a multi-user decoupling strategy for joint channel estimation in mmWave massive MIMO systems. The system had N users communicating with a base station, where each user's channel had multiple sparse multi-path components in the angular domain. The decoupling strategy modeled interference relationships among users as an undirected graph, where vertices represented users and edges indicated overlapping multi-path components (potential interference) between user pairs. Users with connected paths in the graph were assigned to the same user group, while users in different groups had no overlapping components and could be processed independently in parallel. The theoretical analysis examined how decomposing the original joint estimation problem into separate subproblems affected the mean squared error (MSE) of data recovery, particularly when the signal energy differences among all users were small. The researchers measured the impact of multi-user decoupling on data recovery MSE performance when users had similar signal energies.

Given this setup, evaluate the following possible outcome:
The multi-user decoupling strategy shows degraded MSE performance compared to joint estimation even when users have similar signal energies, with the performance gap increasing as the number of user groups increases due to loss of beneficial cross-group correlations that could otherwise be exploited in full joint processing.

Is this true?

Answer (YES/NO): NO